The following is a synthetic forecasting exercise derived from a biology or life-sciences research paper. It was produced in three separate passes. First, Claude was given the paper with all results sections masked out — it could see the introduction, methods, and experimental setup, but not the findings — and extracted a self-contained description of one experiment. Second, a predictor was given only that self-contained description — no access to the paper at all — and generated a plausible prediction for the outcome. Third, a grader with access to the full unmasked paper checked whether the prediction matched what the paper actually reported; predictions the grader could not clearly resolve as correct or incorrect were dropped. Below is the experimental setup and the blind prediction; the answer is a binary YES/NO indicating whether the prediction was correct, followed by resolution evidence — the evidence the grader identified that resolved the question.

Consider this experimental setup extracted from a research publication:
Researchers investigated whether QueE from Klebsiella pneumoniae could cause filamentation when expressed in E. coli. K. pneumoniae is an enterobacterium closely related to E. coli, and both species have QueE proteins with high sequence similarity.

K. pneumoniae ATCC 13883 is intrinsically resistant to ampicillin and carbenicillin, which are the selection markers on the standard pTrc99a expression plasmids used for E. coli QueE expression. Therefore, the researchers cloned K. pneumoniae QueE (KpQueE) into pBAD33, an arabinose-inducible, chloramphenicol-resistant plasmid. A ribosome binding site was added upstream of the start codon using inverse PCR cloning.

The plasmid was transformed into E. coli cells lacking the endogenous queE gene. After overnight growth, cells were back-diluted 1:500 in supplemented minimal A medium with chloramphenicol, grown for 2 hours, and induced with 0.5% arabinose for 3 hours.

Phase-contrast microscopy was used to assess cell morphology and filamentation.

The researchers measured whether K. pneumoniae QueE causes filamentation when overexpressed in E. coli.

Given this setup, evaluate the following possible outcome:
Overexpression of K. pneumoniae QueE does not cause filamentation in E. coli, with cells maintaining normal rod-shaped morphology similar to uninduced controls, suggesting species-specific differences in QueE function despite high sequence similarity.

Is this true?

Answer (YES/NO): NO